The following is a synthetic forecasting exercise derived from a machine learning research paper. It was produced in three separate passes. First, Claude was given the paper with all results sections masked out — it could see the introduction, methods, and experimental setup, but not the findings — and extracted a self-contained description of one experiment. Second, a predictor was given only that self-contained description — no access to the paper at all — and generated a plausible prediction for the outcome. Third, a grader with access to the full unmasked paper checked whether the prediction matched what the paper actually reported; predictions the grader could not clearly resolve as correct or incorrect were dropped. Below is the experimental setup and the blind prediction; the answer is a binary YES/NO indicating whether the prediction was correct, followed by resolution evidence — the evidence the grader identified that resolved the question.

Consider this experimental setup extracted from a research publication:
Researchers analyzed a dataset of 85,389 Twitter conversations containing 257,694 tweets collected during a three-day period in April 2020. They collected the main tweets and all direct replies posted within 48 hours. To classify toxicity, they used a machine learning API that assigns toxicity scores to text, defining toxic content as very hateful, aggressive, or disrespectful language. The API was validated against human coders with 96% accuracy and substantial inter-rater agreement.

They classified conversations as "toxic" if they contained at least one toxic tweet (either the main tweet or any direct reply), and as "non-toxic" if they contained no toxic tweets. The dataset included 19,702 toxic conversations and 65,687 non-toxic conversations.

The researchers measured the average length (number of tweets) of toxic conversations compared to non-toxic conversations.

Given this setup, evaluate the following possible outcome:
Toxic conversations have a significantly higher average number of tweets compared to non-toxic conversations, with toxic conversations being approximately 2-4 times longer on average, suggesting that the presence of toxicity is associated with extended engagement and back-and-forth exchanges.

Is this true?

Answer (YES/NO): YES